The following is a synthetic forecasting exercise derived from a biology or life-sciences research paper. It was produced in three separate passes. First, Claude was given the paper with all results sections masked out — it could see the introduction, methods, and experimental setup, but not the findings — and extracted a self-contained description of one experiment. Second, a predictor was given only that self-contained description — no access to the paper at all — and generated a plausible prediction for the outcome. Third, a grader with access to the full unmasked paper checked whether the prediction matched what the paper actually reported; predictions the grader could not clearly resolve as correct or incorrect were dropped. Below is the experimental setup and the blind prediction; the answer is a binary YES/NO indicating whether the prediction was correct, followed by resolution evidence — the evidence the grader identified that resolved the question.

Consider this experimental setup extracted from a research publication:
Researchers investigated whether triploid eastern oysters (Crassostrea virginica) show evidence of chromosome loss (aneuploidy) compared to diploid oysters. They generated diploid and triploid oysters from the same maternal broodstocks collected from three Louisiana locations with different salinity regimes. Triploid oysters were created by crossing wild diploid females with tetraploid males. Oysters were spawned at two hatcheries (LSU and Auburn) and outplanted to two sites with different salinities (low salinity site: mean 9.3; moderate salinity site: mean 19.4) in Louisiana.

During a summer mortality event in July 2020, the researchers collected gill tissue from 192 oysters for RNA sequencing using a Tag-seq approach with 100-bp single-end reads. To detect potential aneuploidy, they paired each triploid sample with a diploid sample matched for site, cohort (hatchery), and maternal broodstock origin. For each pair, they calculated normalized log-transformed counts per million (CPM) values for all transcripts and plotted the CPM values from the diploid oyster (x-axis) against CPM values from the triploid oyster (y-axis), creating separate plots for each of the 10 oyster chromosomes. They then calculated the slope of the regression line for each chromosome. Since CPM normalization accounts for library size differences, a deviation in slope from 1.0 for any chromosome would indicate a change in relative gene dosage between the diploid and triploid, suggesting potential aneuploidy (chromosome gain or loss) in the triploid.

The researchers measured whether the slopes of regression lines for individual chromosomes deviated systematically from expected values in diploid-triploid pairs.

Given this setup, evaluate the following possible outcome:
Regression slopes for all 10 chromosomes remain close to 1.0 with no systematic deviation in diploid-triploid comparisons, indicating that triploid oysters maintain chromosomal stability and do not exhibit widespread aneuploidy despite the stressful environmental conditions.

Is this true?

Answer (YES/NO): YES